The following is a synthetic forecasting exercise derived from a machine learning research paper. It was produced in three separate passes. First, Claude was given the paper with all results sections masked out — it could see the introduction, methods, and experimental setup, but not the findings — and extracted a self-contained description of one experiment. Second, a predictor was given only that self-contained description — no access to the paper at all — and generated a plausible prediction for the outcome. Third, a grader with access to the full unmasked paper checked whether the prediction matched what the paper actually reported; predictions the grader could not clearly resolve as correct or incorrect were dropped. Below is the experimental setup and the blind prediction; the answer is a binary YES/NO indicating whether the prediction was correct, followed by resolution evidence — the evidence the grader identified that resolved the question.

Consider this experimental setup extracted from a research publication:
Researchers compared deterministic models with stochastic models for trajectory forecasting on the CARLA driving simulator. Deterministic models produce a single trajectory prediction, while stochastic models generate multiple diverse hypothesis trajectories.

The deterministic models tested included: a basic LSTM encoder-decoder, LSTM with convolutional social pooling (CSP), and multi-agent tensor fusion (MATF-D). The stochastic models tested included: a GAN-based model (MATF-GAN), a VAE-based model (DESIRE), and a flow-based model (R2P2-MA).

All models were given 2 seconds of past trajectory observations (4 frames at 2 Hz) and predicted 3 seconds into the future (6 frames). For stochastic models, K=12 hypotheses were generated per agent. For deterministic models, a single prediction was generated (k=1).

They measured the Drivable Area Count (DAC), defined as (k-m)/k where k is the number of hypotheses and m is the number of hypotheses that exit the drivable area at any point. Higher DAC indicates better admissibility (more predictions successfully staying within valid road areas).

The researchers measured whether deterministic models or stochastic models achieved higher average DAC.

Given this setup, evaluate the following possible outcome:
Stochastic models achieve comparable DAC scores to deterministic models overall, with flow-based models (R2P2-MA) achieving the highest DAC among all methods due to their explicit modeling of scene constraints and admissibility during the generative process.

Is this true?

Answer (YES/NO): NO